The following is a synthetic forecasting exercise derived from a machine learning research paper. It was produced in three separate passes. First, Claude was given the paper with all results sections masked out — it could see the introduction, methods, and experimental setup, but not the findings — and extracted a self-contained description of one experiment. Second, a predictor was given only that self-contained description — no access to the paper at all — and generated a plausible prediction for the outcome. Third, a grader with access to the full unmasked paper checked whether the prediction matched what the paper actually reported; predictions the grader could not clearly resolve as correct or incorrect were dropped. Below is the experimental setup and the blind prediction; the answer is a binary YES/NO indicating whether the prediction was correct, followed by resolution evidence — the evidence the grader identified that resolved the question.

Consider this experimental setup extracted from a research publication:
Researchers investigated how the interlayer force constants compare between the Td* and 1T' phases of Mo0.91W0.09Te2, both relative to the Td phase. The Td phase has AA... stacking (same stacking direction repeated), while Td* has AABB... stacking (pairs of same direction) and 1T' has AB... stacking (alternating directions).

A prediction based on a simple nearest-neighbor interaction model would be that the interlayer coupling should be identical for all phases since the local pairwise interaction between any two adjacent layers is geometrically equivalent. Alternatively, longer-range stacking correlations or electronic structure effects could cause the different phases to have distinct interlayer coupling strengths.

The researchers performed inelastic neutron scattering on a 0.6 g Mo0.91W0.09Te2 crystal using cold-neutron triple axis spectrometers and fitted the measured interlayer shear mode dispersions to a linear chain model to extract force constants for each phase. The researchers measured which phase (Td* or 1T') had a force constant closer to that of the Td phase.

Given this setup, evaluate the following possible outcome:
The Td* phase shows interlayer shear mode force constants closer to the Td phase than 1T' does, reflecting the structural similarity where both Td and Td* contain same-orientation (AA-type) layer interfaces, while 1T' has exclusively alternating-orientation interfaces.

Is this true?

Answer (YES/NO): NO